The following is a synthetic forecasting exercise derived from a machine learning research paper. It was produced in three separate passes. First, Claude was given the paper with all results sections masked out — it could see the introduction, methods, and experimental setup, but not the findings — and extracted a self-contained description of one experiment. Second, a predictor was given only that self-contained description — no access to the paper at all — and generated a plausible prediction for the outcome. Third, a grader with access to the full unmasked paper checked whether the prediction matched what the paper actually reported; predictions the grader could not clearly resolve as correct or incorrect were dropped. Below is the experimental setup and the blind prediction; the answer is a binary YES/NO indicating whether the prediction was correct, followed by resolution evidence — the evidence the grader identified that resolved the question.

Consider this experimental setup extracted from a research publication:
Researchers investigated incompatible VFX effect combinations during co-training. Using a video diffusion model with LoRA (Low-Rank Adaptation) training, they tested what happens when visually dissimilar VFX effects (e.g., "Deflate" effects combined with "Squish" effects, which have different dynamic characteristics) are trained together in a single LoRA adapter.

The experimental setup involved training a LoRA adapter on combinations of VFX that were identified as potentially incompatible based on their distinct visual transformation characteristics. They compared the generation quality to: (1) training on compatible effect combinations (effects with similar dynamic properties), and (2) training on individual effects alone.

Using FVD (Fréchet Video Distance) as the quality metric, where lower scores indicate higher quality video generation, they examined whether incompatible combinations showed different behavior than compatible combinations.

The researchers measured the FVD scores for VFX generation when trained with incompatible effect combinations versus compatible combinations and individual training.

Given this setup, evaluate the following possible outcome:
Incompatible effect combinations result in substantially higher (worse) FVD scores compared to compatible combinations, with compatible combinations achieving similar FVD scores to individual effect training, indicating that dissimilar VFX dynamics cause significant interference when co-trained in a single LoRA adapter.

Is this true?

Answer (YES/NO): NO